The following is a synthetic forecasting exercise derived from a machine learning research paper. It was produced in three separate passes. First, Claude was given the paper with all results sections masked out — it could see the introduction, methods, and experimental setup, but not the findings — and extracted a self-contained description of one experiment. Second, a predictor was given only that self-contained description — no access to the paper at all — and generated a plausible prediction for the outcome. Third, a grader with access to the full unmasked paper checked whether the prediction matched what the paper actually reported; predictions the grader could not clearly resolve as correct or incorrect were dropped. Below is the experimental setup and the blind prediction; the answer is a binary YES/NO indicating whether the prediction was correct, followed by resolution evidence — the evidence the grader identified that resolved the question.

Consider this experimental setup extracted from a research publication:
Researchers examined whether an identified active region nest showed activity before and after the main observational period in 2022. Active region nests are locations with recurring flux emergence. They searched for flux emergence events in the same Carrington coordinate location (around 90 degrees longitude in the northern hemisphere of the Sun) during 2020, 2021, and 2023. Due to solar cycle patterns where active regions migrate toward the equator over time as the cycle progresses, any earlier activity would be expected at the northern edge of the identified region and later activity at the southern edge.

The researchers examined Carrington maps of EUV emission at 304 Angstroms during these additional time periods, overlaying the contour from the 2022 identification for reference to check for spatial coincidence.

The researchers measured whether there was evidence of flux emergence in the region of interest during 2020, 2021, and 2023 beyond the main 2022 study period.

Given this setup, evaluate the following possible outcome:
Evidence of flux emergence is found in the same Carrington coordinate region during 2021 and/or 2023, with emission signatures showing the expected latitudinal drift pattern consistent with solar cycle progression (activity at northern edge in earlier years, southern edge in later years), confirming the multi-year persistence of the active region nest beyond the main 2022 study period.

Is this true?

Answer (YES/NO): YES